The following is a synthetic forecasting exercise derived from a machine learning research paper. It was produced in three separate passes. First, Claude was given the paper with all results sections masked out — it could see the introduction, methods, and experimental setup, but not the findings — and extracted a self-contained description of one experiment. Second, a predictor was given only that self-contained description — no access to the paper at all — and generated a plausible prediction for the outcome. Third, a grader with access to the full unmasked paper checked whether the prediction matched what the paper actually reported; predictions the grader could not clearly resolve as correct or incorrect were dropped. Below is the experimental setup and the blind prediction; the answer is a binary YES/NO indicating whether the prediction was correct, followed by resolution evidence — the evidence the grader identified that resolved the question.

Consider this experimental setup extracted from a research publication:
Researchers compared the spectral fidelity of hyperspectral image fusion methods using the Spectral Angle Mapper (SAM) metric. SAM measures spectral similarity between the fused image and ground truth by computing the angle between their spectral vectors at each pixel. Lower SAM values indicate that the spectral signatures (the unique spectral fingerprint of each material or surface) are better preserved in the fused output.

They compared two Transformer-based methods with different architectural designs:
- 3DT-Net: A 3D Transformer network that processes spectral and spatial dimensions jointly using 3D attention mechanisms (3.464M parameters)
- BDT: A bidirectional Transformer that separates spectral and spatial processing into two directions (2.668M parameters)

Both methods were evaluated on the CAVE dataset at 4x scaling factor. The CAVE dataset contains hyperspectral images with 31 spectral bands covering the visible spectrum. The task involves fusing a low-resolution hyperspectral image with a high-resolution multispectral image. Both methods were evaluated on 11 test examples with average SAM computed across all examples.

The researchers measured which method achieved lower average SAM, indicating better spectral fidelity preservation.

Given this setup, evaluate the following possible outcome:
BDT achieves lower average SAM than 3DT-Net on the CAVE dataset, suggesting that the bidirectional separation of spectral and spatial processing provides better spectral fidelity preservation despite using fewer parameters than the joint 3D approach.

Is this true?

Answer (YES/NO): YES